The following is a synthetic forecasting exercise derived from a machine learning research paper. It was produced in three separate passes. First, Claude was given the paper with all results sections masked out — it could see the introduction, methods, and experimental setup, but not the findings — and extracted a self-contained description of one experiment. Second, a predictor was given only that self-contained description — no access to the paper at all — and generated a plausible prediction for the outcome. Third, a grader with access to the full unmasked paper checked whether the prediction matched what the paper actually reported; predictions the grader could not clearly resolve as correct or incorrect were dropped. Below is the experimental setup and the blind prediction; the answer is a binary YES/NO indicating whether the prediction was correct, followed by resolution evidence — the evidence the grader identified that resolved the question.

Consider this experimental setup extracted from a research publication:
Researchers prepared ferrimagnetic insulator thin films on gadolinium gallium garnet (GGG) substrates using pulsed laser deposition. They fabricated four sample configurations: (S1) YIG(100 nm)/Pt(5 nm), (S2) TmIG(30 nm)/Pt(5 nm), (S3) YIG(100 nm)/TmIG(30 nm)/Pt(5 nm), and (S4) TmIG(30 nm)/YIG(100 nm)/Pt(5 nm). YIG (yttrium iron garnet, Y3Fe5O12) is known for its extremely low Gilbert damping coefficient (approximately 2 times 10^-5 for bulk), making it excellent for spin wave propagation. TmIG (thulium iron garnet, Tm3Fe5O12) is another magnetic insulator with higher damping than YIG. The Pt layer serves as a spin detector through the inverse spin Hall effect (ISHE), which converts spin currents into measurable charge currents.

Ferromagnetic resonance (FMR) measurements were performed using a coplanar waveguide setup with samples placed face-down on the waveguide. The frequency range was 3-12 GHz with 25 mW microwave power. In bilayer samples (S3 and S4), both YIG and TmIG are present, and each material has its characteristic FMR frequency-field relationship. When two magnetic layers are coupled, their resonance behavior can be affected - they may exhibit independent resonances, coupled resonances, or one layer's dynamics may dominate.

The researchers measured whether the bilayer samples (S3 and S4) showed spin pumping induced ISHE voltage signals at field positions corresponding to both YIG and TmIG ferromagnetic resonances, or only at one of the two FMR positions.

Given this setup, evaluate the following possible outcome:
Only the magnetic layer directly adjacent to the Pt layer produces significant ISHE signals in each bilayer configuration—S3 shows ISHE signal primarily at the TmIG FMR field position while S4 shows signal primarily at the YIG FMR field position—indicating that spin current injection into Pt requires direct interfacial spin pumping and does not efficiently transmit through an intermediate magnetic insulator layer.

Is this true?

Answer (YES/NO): NO